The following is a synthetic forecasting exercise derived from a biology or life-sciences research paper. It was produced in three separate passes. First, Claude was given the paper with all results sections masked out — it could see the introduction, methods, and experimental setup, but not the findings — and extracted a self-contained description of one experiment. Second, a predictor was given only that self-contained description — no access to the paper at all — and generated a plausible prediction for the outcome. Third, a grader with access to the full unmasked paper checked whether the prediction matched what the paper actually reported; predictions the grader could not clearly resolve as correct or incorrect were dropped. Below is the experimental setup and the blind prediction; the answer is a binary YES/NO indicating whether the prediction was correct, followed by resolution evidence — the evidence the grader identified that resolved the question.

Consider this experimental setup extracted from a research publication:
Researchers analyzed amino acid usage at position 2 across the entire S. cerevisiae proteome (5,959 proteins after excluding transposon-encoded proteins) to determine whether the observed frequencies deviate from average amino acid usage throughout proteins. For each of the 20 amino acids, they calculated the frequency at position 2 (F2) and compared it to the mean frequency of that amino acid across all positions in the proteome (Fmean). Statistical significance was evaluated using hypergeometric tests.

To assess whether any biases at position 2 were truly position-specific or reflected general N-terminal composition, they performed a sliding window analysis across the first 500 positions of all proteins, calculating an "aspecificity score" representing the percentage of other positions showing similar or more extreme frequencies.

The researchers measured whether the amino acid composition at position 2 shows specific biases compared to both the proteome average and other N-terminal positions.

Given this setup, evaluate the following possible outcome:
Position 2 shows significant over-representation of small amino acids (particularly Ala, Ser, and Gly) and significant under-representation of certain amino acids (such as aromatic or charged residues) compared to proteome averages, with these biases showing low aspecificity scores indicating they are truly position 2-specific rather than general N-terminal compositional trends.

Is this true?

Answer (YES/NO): NO